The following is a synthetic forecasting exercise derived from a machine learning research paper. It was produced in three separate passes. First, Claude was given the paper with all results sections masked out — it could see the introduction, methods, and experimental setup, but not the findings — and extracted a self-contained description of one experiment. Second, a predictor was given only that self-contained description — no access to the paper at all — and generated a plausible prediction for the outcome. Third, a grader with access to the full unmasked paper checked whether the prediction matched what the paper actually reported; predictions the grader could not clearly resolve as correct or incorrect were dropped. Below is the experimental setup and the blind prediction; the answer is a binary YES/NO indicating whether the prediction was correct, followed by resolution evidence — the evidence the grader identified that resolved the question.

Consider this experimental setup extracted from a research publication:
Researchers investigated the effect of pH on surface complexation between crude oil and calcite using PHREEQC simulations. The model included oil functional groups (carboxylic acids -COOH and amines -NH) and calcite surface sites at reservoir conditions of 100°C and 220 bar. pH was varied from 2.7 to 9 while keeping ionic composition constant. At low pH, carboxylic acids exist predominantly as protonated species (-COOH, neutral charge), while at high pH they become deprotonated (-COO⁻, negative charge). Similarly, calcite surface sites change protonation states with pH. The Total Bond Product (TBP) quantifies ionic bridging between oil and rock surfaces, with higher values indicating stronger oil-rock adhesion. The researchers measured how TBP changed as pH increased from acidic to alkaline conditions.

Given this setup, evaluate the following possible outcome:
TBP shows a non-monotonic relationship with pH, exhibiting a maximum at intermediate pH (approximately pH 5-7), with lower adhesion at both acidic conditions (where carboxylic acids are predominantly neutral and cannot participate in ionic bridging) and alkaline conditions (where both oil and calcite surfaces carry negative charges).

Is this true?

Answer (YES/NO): NO